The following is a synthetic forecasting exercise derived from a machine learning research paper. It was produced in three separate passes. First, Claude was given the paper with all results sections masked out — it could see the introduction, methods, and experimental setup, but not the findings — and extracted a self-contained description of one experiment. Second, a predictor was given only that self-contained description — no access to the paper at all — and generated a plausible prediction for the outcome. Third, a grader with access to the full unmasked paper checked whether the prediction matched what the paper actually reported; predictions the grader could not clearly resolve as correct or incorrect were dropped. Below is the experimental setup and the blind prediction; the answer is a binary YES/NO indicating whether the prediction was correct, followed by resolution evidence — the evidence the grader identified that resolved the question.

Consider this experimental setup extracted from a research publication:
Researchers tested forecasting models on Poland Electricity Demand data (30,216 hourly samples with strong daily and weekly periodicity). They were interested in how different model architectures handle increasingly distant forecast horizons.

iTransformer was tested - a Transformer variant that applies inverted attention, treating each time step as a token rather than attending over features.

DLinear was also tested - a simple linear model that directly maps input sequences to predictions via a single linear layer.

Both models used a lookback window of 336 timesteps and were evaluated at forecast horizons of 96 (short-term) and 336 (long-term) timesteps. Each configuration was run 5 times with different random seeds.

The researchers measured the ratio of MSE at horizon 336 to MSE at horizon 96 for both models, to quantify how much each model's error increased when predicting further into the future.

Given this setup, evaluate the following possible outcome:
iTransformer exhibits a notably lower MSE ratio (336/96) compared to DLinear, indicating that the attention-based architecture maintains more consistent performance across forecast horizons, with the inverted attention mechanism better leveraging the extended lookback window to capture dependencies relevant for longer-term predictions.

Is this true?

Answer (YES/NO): NO